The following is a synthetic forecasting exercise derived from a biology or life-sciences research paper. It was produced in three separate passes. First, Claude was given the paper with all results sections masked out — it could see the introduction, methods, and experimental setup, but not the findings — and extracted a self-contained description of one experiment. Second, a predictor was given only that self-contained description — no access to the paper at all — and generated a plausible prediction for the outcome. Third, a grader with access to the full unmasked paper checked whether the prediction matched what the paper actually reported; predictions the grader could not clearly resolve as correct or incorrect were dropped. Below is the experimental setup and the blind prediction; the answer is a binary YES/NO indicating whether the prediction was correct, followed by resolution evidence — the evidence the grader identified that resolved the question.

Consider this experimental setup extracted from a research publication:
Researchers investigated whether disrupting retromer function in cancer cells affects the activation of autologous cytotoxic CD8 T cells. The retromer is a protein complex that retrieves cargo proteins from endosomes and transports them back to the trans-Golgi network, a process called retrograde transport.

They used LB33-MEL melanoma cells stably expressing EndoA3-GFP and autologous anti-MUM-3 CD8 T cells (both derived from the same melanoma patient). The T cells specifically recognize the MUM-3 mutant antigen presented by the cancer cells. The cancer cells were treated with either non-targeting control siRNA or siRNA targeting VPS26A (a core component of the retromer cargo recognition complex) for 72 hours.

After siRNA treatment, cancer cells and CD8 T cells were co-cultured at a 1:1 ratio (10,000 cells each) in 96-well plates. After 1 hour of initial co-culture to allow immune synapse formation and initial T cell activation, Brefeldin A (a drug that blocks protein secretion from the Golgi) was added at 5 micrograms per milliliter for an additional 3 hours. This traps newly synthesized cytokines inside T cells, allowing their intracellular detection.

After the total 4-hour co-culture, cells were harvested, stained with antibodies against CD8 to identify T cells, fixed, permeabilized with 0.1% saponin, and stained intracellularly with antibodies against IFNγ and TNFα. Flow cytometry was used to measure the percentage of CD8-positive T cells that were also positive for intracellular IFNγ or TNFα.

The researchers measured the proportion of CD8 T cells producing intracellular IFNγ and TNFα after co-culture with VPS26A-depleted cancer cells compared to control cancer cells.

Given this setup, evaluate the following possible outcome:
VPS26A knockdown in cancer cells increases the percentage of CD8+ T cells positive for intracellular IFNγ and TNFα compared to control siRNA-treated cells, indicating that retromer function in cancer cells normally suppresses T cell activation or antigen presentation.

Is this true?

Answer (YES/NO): NO